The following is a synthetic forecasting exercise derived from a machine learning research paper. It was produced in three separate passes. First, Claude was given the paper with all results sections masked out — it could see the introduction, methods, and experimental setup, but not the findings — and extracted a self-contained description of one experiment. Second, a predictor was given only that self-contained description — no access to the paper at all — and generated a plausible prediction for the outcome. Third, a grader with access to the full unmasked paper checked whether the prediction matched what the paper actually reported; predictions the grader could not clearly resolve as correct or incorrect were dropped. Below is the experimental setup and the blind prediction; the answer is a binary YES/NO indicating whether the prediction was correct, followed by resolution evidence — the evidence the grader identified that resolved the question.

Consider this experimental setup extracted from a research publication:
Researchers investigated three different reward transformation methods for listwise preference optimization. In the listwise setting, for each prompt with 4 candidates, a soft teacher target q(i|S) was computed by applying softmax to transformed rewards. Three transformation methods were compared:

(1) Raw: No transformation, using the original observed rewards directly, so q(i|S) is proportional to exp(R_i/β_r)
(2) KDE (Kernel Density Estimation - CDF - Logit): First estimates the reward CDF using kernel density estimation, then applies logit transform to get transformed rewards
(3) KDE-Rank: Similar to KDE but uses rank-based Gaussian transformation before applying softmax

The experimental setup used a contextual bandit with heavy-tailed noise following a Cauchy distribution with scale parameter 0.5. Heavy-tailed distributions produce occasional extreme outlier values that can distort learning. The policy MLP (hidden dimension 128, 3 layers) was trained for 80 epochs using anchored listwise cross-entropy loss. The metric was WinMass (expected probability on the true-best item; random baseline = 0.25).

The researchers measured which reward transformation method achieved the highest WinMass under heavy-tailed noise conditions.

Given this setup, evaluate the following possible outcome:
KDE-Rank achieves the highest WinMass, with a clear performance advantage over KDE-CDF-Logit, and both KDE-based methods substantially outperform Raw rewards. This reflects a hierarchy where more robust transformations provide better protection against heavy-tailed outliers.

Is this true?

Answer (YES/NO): NO